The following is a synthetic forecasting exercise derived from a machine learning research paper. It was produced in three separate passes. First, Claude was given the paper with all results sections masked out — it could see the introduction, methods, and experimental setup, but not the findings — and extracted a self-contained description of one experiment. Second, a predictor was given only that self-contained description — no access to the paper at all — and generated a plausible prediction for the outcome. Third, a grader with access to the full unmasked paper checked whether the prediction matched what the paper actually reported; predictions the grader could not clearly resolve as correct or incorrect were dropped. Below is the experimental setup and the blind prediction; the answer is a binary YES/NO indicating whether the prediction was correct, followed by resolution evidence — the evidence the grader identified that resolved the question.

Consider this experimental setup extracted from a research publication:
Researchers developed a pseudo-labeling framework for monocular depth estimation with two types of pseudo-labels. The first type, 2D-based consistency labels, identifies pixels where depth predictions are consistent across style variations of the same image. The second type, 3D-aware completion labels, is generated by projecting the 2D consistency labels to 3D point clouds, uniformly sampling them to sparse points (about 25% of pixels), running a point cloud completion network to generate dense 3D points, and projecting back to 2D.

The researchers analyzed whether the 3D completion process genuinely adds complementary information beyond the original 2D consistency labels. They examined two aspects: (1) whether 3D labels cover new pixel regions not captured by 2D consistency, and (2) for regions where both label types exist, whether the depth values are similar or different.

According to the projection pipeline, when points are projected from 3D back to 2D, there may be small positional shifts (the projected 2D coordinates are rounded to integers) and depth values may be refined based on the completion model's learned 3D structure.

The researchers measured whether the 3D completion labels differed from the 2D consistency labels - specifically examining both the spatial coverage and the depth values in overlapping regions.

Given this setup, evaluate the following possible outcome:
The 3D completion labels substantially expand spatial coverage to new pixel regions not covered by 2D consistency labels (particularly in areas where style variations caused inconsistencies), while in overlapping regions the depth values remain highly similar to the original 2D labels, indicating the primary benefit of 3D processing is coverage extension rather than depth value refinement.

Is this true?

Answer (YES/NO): NO